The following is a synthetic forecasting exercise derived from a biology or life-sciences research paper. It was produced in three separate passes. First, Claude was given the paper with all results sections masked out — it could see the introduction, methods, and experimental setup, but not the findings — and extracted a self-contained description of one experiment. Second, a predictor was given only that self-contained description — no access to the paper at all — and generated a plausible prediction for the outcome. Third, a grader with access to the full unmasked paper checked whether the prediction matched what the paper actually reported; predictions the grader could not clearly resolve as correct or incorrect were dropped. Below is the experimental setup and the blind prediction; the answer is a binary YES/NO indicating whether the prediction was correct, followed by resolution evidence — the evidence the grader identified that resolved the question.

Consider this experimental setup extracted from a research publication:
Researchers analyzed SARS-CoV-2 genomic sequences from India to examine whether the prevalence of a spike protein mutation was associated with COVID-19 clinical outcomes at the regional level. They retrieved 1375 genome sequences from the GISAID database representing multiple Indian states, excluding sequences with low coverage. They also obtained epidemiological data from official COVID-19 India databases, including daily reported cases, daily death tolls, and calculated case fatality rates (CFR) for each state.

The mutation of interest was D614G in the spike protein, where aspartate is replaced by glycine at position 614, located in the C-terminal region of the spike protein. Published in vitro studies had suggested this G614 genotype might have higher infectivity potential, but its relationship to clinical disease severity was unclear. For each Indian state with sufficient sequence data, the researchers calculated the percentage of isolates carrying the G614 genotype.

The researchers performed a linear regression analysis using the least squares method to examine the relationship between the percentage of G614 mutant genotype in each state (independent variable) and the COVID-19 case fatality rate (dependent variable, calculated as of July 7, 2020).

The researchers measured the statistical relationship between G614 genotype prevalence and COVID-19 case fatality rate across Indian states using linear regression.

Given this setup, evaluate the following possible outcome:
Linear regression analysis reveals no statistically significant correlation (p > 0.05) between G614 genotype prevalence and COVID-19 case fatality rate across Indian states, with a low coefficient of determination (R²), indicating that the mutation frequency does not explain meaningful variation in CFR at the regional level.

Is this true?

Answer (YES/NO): NO